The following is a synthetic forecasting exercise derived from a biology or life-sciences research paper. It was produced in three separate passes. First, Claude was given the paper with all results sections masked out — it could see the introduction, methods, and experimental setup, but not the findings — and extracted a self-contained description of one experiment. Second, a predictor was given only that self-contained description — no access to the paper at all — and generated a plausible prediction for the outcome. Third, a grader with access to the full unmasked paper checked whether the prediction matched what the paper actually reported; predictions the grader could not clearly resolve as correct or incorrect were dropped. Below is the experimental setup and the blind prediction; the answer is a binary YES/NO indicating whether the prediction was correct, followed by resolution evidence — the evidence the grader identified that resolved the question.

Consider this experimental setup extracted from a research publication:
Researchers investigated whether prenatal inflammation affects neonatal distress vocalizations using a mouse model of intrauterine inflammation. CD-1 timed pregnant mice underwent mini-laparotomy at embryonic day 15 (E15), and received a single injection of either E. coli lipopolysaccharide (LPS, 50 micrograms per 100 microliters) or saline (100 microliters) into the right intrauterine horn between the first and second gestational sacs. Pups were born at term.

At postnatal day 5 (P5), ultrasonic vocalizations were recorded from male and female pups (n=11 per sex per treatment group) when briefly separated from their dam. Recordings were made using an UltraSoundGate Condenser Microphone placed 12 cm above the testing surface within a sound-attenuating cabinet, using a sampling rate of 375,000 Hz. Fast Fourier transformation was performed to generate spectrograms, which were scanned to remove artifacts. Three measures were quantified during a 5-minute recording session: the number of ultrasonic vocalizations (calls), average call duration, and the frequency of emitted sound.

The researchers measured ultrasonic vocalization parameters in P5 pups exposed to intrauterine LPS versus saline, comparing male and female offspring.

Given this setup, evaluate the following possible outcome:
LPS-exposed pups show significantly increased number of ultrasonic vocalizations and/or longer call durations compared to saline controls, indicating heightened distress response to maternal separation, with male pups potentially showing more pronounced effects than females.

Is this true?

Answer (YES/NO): NO